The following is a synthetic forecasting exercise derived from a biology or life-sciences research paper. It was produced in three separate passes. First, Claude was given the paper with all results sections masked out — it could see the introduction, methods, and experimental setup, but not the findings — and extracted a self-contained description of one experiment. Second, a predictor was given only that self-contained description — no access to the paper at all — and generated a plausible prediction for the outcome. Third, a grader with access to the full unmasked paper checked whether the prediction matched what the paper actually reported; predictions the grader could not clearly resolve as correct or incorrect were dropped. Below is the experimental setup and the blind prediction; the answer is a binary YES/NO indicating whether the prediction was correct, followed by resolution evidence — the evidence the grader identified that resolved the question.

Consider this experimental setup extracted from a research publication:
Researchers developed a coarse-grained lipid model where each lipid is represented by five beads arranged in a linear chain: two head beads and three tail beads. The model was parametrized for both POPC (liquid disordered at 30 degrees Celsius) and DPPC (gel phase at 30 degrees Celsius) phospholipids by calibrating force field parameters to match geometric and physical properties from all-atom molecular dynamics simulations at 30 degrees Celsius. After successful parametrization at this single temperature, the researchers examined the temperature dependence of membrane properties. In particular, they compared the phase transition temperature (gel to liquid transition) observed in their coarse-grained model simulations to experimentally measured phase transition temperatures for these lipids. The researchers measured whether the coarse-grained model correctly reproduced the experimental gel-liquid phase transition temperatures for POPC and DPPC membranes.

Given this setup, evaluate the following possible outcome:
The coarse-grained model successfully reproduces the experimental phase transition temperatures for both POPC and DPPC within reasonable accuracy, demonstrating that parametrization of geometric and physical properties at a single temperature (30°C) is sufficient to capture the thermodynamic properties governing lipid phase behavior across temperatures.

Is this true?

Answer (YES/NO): NO